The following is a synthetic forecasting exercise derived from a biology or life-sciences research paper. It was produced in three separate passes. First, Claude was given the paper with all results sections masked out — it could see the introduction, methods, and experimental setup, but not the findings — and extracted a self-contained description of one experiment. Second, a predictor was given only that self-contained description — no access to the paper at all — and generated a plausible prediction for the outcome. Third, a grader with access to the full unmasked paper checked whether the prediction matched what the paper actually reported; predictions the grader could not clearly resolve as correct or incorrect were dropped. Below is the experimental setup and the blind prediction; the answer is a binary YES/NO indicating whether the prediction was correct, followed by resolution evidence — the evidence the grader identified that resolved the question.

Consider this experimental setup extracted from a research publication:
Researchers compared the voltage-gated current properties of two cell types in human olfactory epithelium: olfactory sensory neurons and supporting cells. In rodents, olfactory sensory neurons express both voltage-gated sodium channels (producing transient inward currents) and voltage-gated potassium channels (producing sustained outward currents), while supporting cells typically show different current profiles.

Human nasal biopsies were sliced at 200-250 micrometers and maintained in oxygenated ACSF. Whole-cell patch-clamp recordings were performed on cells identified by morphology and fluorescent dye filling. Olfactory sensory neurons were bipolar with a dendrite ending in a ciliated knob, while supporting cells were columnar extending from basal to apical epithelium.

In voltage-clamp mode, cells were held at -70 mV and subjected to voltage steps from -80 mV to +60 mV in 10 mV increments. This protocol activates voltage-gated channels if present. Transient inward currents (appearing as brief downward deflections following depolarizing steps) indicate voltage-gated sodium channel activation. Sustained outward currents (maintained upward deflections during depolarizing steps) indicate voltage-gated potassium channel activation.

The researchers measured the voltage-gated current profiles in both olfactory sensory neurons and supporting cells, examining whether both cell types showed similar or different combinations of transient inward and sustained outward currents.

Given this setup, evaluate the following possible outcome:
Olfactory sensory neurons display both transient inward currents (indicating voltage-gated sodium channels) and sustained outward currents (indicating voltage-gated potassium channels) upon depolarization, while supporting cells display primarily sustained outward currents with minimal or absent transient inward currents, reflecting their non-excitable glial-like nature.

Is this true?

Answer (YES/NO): YES